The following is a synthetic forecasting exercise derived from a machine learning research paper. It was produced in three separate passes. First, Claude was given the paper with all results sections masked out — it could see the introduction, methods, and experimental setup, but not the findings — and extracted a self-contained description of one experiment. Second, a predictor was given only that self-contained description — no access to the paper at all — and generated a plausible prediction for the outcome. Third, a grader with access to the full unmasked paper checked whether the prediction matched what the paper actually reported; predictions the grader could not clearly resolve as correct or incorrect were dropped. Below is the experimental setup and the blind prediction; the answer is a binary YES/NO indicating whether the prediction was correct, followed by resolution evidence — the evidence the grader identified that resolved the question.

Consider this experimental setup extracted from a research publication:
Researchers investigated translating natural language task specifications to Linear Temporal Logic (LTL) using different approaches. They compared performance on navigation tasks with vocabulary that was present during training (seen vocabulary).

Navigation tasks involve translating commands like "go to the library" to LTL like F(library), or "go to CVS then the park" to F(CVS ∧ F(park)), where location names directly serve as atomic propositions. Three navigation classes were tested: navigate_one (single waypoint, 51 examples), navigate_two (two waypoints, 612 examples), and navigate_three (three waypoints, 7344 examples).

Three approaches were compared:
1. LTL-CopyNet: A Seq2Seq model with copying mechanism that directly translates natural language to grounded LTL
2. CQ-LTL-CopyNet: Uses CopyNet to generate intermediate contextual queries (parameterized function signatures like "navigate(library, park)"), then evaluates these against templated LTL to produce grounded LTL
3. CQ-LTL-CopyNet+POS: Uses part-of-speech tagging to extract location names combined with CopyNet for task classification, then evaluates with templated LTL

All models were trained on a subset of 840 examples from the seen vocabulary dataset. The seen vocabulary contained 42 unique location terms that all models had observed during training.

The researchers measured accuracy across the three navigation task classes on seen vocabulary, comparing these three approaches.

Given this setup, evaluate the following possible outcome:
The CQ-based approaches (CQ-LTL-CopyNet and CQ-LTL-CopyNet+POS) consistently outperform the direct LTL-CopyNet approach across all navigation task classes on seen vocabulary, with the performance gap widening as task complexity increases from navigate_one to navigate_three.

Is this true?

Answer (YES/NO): NO